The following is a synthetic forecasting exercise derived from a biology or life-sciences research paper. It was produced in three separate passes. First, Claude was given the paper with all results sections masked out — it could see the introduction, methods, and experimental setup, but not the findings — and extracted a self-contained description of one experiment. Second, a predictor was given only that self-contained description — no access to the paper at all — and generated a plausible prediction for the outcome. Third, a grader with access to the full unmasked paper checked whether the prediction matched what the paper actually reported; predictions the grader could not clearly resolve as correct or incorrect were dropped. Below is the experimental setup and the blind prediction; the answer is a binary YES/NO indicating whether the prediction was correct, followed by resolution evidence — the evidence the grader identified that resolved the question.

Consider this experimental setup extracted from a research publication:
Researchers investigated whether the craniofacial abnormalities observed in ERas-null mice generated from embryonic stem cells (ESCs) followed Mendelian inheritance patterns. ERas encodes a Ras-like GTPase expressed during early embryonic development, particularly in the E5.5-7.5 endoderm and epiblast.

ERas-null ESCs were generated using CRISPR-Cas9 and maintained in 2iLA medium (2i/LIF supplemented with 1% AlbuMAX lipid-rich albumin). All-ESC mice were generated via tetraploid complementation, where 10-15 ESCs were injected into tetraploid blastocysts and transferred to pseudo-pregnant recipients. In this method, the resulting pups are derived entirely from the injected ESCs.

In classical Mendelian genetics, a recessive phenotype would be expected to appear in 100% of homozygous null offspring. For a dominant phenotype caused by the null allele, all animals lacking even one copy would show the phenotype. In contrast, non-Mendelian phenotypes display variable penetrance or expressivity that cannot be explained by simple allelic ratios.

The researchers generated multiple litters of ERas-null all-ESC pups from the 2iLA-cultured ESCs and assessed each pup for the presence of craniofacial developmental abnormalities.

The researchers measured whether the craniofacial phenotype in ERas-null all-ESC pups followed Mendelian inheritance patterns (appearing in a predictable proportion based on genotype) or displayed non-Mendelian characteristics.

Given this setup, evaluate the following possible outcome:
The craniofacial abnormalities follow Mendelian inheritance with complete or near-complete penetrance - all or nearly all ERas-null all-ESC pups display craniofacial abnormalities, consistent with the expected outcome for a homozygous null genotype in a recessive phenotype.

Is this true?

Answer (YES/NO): NO